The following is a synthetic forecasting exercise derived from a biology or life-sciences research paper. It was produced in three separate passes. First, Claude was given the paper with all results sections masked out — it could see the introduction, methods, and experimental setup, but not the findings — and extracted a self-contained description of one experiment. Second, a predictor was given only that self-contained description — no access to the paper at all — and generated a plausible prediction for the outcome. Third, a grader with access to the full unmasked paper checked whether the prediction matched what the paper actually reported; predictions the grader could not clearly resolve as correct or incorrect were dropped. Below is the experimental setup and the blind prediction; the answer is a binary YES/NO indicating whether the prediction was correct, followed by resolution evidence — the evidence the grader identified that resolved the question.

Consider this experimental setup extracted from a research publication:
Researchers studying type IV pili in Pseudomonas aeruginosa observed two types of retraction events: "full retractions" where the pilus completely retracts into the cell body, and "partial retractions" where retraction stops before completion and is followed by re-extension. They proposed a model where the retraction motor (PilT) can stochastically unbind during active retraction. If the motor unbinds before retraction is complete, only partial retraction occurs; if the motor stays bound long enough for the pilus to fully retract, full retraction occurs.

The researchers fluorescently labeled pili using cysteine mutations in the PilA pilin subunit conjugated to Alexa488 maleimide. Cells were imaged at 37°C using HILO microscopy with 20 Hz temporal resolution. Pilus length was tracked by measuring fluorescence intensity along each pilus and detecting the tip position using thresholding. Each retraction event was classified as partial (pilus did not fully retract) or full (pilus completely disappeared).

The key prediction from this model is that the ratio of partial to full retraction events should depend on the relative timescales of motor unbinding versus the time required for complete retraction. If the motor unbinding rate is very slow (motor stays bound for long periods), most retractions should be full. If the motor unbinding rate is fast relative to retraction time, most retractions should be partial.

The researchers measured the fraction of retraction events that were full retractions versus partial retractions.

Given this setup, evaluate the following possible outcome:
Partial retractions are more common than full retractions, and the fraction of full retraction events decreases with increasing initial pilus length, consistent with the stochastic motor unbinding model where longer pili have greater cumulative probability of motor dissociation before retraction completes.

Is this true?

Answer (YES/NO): NO